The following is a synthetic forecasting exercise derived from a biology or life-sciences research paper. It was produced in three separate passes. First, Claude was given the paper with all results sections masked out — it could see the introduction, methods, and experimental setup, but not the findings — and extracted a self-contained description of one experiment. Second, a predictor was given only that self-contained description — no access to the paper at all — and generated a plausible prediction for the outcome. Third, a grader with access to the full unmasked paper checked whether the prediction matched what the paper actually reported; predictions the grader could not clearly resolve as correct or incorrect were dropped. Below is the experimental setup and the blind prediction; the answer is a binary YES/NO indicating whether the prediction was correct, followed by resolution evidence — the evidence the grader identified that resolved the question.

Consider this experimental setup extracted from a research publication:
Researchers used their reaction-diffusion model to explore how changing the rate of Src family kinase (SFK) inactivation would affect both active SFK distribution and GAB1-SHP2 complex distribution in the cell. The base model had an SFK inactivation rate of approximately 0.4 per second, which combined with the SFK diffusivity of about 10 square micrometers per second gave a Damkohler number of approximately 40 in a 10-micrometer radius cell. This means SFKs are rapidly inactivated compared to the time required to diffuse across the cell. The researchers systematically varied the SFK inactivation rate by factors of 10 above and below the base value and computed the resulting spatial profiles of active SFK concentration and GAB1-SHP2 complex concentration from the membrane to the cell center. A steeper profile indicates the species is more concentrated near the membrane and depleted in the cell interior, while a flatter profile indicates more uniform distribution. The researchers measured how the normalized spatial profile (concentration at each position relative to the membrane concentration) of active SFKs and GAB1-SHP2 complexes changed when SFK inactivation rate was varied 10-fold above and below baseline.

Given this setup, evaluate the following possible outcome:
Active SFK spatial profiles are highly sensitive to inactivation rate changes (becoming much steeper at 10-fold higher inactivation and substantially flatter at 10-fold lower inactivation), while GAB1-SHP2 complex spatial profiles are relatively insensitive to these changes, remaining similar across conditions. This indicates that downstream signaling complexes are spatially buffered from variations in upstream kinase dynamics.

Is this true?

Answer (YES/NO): NO